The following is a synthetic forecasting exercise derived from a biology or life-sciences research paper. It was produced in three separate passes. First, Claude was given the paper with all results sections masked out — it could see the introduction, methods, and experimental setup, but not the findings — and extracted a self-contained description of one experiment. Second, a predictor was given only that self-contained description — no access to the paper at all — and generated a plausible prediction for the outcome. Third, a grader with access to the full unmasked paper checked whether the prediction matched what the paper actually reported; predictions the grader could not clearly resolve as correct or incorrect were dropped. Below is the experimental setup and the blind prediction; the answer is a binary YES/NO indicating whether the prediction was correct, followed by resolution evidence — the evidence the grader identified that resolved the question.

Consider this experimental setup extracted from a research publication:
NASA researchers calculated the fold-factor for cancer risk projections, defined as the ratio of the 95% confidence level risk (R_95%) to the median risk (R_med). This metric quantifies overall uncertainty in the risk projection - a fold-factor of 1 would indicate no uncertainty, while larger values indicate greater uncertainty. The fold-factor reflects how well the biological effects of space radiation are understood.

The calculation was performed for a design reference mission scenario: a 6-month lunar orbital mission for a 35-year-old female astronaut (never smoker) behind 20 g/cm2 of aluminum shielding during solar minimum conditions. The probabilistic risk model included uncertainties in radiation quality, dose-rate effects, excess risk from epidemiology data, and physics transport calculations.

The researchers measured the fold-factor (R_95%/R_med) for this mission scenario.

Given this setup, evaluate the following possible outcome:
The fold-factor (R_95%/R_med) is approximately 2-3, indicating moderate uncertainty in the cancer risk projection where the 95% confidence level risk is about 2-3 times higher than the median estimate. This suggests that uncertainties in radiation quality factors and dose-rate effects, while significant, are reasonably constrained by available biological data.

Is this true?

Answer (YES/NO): NO